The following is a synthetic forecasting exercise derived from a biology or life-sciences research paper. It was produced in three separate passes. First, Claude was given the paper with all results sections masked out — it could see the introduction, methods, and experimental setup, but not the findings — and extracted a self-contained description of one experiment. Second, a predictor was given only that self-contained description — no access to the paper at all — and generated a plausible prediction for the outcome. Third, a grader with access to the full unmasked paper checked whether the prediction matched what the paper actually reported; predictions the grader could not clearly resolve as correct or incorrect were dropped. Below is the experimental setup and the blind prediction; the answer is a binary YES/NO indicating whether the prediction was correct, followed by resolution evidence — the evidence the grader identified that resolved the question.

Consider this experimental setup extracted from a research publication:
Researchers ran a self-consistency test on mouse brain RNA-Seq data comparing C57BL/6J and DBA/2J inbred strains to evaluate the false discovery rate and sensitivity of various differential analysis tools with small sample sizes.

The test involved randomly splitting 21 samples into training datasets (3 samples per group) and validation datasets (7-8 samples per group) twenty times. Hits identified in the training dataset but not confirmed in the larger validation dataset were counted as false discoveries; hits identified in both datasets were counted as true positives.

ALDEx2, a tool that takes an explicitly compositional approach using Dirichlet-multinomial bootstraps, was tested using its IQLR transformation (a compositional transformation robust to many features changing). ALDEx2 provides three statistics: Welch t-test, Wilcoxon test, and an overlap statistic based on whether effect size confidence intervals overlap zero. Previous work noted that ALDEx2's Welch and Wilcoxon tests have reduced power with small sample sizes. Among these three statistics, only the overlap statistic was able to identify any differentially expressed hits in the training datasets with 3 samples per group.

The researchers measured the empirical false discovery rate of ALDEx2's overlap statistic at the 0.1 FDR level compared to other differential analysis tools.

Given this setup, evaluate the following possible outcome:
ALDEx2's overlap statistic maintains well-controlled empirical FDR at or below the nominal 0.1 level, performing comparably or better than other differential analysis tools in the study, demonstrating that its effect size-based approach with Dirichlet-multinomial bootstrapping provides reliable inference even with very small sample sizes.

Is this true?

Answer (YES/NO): NO